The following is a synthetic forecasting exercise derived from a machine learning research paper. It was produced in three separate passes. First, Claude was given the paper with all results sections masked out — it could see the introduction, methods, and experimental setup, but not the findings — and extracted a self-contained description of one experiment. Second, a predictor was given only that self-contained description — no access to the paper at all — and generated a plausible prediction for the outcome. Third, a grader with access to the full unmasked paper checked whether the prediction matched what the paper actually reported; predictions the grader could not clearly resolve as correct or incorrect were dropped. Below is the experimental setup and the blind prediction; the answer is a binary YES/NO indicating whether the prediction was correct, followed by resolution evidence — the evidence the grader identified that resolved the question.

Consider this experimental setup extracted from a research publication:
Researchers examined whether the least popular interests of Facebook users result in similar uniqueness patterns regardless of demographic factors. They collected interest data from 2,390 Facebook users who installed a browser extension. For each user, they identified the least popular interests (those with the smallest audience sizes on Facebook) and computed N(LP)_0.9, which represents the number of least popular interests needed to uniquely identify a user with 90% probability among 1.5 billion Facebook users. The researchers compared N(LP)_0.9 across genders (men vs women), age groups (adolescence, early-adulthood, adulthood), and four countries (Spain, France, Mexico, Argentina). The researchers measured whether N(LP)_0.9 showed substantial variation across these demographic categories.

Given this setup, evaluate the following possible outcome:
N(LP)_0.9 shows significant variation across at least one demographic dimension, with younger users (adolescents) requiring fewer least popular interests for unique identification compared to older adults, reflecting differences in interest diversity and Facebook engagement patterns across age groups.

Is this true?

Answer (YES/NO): NO